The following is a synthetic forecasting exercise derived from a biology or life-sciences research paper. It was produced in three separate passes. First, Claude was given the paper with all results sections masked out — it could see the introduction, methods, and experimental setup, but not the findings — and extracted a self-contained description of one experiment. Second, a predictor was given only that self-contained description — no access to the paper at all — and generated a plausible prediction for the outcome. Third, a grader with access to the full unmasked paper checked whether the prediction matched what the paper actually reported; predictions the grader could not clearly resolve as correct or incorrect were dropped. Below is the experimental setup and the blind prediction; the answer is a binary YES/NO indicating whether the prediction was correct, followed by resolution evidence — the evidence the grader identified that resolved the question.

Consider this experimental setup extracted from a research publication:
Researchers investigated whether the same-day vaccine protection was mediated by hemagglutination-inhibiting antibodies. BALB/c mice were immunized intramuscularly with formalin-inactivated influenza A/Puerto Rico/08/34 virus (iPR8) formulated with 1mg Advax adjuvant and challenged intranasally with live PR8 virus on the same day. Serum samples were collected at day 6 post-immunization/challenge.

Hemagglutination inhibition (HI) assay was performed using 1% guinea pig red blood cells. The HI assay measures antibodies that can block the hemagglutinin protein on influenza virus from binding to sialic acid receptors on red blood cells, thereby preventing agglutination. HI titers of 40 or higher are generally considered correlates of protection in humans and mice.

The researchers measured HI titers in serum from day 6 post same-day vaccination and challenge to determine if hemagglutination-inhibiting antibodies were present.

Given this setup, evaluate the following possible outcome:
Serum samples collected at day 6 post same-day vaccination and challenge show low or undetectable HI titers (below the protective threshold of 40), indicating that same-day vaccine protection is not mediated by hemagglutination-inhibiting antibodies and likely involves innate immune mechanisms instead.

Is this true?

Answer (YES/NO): NO